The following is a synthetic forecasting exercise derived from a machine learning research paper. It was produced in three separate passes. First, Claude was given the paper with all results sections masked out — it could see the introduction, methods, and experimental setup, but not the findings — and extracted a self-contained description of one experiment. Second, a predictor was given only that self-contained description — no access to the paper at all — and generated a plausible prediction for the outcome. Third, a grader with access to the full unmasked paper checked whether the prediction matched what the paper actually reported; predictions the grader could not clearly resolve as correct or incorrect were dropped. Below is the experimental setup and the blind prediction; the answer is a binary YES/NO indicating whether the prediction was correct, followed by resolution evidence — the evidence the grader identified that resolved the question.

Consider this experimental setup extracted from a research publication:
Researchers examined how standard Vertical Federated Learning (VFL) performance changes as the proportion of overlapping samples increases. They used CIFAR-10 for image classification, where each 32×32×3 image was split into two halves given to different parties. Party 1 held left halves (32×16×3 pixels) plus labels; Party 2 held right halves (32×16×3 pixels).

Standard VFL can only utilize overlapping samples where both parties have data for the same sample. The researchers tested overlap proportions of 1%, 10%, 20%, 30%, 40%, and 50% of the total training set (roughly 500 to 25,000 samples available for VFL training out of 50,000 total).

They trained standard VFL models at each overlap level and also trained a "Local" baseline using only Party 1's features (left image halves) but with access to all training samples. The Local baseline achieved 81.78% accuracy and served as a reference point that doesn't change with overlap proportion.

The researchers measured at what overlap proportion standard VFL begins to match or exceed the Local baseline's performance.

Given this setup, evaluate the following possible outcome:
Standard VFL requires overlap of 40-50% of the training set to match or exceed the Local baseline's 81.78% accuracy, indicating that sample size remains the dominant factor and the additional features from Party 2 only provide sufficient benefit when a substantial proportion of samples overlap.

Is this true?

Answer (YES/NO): NO